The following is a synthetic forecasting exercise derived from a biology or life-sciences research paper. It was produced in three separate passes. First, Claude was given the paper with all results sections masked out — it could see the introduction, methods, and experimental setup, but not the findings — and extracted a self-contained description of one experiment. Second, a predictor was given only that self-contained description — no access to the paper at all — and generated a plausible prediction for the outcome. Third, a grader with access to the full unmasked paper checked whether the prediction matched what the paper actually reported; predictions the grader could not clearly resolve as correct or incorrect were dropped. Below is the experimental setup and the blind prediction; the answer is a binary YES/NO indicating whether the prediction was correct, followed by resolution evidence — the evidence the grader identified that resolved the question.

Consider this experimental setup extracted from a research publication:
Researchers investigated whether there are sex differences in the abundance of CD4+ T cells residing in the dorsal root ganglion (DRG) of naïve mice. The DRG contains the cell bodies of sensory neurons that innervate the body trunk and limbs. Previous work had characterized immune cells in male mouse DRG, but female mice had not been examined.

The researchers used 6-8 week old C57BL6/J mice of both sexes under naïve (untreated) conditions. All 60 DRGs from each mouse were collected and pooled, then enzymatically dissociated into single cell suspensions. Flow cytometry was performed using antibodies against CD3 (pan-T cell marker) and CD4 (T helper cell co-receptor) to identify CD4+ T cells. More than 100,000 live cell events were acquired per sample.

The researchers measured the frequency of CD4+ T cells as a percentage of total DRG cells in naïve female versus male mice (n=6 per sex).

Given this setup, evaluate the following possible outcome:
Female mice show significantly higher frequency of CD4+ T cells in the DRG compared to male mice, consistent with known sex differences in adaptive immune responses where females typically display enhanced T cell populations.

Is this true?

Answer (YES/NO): YES